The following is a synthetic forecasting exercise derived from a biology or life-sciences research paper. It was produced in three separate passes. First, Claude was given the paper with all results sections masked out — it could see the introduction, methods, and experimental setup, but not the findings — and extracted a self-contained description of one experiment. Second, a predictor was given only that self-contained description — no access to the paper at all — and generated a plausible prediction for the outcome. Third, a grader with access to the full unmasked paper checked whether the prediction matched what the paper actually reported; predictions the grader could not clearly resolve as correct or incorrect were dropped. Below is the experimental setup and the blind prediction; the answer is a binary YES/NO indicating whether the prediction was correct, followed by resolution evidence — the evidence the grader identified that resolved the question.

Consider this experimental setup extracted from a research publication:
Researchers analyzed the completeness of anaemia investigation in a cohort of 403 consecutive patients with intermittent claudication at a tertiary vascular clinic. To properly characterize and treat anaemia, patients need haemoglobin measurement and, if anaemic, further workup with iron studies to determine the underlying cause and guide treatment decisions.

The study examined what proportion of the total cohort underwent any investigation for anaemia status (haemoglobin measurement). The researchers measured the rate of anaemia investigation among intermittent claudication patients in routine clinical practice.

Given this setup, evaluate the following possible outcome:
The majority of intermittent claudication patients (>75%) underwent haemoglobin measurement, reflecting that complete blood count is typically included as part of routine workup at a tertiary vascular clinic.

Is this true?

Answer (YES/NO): YES